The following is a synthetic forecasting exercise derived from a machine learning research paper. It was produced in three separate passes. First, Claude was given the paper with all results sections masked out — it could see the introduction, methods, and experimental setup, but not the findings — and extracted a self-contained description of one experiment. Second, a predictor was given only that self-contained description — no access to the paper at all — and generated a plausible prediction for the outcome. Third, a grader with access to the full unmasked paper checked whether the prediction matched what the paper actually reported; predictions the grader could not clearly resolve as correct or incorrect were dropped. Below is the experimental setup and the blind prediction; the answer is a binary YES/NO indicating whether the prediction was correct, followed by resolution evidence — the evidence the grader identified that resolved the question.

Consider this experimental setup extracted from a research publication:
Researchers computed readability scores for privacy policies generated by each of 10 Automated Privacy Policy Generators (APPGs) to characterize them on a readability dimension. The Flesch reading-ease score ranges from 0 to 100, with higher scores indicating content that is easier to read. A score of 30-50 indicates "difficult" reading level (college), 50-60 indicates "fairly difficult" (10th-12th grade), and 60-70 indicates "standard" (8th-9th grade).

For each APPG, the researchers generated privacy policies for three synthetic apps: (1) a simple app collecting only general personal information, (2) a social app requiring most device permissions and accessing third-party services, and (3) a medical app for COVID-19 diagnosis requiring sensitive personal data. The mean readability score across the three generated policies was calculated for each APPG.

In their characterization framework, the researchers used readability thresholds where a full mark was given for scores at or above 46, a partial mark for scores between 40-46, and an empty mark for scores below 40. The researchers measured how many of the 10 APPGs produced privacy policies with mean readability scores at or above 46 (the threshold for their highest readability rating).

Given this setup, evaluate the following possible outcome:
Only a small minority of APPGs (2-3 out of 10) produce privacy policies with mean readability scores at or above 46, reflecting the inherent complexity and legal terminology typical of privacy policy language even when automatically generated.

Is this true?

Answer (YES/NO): YES